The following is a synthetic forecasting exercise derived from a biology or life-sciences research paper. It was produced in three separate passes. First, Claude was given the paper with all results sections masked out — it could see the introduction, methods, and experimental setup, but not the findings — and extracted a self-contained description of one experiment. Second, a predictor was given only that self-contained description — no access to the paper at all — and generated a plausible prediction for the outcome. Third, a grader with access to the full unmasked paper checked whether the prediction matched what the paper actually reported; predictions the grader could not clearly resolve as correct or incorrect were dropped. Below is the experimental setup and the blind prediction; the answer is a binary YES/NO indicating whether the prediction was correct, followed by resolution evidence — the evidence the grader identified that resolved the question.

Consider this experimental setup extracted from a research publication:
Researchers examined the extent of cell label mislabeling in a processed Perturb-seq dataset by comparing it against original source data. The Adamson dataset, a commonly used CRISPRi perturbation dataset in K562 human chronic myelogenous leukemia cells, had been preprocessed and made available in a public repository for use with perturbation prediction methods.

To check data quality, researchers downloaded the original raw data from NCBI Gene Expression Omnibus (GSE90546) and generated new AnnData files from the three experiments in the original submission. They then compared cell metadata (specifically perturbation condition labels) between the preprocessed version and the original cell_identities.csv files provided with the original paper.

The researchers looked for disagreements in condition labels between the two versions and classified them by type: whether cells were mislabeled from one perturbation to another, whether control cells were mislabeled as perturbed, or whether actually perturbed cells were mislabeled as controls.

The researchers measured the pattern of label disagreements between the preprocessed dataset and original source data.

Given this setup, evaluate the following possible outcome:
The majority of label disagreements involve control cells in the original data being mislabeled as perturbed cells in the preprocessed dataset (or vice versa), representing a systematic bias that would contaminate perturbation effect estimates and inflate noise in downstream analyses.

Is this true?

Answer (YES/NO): NO